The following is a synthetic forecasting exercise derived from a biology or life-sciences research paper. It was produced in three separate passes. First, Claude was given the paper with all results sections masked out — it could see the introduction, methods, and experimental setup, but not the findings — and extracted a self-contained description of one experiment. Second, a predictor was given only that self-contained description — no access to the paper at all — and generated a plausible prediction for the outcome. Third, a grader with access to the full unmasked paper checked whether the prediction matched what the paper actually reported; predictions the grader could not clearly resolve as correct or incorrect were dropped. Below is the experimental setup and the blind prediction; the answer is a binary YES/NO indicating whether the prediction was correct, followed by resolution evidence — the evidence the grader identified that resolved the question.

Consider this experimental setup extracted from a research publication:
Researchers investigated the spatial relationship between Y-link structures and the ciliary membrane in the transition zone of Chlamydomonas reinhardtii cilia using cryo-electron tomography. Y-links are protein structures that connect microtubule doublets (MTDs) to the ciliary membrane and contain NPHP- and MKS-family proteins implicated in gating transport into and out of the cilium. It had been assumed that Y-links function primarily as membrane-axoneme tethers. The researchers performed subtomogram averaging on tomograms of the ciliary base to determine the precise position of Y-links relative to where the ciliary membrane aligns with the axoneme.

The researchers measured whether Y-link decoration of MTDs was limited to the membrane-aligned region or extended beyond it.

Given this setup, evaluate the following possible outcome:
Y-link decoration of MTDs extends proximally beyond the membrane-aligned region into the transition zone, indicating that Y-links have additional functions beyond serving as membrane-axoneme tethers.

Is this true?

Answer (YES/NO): YES